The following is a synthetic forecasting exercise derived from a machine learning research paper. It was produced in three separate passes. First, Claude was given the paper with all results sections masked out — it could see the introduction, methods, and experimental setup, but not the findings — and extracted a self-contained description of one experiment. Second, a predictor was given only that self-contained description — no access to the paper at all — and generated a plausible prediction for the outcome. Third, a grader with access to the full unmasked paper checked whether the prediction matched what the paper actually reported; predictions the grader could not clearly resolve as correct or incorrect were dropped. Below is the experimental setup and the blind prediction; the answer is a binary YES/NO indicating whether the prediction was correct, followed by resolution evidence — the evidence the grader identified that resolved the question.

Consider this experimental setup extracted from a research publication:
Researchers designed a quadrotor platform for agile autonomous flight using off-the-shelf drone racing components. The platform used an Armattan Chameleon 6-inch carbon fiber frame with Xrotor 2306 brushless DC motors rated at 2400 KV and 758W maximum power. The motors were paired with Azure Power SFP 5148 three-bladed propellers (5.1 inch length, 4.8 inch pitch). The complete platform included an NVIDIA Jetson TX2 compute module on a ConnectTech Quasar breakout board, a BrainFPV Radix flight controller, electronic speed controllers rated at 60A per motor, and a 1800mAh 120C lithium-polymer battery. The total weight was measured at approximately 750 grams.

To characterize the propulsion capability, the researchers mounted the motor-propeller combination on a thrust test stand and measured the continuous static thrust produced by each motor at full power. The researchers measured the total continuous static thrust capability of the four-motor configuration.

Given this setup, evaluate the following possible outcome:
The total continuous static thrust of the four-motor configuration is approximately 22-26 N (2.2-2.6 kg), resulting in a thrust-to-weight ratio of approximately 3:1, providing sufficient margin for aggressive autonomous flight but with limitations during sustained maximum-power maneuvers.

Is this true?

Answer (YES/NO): NO